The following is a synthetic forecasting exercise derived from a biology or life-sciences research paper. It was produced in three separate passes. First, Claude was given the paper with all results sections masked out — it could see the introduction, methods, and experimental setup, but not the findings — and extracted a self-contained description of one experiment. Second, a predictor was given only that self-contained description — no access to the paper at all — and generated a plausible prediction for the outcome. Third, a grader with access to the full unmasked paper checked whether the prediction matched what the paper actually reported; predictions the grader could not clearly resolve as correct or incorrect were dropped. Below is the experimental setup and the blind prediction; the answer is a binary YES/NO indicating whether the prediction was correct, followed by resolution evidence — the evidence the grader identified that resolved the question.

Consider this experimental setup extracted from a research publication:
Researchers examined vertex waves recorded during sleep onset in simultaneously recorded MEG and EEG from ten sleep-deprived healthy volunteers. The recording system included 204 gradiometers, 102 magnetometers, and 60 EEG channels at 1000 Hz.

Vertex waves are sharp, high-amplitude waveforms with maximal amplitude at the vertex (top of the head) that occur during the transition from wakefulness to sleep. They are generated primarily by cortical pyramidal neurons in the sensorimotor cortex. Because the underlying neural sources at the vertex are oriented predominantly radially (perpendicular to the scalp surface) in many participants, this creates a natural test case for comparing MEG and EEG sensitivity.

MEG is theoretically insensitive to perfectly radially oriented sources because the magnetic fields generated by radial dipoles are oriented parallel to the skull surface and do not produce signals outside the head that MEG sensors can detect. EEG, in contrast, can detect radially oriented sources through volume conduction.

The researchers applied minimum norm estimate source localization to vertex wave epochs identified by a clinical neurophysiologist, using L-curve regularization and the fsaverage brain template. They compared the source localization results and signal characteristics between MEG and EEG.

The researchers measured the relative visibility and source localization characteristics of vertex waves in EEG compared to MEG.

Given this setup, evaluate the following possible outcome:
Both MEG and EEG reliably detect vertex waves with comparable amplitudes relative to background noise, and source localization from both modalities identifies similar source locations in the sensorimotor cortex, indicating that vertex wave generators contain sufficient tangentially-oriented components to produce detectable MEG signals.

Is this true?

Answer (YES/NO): NO